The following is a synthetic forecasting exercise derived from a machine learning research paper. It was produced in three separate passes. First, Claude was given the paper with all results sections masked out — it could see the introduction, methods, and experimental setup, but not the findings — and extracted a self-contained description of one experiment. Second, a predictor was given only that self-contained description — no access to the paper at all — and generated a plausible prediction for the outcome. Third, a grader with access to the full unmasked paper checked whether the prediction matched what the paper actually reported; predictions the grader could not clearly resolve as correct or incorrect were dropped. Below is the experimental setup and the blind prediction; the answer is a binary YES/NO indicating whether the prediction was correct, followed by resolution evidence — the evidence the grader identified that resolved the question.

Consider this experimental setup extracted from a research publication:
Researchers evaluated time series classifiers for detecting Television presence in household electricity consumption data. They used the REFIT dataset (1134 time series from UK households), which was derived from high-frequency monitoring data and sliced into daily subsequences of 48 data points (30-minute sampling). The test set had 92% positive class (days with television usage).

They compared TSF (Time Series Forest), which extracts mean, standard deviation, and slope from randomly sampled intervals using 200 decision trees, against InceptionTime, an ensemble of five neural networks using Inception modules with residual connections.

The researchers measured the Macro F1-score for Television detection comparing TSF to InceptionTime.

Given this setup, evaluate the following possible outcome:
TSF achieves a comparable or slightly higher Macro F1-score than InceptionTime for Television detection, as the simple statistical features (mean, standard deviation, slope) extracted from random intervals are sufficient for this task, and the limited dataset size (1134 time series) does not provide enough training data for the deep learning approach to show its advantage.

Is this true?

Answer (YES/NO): YES